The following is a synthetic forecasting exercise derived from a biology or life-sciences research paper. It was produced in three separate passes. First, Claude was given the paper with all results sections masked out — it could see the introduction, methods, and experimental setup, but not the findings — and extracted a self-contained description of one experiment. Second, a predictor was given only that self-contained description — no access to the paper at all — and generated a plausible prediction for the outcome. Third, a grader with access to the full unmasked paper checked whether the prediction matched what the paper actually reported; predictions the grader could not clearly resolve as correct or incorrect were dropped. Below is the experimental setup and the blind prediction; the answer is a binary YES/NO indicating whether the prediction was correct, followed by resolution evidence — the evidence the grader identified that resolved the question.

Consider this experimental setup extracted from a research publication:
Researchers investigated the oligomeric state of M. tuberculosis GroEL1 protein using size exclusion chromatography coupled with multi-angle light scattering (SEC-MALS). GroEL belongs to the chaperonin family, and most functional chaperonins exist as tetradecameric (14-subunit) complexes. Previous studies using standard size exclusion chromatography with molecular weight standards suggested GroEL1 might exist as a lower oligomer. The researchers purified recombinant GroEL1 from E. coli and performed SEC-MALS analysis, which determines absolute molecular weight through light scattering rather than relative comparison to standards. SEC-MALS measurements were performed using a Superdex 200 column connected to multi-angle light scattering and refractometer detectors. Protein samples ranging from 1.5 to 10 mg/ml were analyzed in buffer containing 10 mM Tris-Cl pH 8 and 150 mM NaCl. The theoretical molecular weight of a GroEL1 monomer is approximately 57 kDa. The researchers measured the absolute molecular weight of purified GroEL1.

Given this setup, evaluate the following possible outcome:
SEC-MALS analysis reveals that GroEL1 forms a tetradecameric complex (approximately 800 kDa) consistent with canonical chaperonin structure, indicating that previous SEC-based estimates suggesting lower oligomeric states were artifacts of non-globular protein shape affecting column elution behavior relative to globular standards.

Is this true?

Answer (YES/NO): NO